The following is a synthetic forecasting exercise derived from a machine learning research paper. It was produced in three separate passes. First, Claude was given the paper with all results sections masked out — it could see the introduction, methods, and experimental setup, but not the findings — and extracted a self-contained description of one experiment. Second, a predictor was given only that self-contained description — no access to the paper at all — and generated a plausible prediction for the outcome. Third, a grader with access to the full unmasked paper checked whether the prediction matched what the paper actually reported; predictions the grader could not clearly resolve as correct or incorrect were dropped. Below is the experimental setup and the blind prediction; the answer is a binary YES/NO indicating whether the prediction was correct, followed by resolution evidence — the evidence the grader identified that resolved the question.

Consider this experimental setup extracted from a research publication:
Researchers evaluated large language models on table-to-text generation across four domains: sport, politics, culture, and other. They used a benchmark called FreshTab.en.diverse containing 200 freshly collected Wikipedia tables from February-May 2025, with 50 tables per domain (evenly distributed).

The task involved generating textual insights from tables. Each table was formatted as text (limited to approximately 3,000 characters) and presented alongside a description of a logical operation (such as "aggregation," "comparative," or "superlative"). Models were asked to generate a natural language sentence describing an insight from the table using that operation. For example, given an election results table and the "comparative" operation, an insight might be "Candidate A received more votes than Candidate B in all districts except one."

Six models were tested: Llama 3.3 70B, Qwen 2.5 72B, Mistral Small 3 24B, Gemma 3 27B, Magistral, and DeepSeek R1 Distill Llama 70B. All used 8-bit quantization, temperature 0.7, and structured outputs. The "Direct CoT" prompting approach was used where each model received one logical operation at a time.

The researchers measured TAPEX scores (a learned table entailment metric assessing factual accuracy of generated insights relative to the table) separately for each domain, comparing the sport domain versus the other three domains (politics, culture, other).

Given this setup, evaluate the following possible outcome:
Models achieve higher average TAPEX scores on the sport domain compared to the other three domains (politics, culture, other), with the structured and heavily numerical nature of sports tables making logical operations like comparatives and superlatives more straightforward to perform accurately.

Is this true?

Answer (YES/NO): YES